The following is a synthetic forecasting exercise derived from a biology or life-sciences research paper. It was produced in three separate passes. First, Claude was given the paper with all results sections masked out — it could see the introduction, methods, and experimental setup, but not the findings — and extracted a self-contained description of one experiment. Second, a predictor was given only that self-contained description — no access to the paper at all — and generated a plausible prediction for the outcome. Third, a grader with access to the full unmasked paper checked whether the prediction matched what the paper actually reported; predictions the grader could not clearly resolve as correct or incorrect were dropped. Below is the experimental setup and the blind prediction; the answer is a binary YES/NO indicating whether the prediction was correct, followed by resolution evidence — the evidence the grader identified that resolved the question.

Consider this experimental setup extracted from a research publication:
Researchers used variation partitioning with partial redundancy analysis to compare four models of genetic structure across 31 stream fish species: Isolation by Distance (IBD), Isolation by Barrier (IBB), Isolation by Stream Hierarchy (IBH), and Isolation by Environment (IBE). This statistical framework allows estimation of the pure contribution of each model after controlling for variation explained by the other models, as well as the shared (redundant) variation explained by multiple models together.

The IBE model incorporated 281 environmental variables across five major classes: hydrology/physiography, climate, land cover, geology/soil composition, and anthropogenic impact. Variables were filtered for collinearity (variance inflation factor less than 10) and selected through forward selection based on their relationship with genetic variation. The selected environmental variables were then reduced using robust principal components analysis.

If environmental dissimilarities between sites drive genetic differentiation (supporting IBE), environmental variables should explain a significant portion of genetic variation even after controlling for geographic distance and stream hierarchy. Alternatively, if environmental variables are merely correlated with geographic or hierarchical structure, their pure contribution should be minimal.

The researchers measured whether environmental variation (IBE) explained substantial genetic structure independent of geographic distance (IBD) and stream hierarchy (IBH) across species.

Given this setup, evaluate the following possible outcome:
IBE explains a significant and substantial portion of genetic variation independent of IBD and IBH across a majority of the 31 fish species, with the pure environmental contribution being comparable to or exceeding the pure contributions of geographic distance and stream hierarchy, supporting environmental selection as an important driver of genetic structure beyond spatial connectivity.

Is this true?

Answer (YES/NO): NO